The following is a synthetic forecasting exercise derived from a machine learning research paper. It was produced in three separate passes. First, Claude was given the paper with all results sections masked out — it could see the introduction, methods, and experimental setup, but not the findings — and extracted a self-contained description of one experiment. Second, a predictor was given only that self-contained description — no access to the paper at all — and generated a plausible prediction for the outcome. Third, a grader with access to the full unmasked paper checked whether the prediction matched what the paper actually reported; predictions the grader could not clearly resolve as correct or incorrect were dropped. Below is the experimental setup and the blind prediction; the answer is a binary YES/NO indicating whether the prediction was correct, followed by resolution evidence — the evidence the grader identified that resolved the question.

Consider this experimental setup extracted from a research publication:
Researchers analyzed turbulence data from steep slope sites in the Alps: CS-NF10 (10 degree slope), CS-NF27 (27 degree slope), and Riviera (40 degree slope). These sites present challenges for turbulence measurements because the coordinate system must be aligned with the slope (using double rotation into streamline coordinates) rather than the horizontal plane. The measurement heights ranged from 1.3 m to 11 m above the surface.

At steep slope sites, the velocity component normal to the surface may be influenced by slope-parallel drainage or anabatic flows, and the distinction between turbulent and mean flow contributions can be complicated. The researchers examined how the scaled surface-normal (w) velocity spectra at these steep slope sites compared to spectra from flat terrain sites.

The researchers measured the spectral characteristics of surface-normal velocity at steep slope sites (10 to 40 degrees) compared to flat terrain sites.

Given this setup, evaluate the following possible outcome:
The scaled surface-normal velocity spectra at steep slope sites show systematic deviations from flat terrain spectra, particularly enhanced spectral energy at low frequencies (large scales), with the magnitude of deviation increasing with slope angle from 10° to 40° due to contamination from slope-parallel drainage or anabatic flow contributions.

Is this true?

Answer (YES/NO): NO